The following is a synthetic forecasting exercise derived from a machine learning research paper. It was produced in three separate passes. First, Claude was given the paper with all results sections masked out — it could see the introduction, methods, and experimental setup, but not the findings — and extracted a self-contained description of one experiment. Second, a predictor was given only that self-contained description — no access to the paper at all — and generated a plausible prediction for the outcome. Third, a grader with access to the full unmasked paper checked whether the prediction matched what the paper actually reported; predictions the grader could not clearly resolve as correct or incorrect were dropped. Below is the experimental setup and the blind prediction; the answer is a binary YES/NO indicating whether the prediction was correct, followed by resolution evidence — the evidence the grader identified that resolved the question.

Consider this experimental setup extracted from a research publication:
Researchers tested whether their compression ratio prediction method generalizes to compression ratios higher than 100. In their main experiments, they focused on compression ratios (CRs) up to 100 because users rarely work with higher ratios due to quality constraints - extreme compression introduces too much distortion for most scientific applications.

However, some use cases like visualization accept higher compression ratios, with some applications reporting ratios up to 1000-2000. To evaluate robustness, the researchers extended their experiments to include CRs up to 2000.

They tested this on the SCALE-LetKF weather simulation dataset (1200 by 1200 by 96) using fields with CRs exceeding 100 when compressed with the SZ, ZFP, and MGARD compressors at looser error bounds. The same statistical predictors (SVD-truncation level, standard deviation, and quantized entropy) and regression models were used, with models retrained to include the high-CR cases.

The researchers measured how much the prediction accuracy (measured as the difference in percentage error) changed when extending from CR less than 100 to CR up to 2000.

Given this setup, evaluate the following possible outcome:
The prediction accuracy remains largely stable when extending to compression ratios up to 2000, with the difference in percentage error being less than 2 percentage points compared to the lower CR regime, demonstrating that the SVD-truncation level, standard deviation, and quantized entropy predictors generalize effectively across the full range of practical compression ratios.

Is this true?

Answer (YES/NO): YES